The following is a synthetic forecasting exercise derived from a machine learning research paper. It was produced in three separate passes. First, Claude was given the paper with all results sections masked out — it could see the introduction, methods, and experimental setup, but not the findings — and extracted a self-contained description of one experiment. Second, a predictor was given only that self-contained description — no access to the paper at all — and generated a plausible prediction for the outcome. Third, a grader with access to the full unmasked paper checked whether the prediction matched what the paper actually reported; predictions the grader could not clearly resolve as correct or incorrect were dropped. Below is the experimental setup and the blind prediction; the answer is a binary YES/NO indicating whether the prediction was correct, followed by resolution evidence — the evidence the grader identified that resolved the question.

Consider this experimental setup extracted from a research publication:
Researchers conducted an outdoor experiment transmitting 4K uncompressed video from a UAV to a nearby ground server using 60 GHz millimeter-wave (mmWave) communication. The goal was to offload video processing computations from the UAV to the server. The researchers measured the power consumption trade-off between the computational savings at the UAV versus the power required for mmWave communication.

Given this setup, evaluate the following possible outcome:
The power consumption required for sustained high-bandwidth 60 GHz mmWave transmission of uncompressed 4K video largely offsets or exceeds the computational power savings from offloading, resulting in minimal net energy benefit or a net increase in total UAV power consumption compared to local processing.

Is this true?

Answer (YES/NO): NO